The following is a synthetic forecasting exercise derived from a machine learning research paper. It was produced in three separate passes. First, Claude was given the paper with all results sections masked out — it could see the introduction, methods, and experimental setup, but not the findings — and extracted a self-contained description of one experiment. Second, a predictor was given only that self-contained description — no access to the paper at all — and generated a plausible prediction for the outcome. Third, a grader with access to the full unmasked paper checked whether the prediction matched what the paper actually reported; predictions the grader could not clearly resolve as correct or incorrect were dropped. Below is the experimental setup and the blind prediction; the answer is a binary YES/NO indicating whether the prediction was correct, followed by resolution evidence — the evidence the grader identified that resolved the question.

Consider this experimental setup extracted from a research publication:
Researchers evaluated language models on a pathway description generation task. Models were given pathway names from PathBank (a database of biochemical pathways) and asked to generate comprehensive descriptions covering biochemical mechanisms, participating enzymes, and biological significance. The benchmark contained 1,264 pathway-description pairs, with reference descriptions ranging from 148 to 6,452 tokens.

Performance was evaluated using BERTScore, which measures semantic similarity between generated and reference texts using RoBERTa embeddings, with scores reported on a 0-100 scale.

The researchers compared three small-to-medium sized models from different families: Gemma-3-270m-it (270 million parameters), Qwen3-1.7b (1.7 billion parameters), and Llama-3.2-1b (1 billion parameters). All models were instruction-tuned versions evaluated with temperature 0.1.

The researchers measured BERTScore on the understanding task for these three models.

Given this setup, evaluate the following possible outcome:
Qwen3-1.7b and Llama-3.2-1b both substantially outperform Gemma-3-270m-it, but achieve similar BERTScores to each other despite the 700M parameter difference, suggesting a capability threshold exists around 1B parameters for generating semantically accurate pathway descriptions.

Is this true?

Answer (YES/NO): NO